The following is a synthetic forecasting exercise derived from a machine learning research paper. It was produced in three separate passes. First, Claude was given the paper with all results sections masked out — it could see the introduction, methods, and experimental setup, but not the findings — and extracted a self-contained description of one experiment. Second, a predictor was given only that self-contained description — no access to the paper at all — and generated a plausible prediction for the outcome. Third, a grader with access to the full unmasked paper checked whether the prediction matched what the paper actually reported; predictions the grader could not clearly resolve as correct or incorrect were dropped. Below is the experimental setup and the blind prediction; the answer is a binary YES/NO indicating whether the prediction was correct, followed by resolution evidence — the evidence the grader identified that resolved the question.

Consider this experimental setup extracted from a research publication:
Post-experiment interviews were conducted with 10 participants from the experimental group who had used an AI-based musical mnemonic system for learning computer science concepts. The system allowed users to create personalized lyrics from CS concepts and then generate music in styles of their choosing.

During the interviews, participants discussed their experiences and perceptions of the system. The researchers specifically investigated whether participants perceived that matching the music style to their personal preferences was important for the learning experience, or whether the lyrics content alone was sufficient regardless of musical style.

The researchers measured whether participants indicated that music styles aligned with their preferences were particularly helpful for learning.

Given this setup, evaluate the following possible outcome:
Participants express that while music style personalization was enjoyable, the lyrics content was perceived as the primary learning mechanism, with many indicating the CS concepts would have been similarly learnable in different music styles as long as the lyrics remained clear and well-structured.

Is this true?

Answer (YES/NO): NO